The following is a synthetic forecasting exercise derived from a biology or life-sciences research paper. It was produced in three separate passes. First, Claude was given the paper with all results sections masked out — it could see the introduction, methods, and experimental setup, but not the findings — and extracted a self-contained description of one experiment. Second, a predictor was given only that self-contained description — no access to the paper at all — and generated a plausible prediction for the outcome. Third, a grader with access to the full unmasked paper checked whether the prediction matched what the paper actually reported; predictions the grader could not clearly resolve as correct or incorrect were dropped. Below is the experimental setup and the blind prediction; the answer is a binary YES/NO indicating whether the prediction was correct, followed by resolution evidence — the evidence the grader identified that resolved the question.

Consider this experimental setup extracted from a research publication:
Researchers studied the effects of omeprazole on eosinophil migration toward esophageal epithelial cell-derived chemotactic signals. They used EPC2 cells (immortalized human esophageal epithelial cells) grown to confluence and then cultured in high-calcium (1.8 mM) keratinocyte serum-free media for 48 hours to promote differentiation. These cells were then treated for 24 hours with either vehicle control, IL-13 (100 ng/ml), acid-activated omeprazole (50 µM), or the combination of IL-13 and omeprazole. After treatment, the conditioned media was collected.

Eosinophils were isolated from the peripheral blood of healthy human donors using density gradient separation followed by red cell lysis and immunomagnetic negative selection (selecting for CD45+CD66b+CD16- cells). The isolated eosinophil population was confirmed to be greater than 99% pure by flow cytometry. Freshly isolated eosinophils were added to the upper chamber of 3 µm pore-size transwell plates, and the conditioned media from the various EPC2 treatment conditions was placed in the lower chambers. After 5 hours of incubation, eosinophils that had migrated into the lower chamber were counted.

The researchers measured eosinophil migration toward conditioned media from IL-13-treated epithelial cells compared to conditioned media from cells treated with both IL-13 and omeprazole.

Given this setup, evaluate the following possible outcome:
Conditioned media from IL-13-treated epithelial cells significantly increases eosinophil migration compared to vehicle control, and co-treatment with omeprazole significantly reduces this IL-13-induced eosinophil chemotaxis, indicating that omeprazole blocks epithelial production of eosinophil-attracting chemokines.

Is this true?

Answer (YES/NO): YES